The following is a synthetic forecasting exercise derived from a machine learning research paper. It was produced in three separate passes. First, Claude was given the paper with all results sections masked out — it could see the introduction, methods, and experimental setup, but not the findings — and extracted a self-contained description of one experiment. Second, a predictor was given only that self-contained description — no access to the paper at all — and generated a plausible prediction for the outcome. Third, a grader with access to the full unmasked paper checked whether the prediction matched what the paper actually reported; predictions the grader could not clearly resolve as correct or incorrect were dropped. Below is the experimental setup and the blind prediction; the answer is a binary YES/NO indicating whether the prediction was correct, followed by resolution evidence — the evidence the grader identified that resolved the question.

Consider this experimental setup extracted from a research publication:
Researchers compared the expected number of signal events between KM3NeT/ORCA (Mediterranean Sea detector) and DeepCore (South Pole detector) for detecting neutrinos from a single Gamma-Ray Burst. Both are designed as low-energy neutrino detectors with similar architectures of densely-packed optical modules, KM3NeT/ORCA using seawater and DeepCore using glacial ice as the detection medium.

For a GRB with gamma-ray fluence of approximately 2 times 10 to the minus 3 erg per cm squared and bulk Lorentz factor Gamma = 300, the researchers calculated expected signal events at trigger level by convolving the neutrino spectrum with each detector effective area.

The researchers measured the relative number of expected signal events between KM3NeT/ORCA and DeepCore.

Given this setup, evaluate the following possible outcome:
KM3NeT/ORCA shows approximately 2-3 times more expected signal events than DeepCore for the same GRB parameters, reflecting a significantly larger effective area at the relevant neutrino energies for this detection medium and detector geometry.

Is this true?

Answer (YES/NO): NO